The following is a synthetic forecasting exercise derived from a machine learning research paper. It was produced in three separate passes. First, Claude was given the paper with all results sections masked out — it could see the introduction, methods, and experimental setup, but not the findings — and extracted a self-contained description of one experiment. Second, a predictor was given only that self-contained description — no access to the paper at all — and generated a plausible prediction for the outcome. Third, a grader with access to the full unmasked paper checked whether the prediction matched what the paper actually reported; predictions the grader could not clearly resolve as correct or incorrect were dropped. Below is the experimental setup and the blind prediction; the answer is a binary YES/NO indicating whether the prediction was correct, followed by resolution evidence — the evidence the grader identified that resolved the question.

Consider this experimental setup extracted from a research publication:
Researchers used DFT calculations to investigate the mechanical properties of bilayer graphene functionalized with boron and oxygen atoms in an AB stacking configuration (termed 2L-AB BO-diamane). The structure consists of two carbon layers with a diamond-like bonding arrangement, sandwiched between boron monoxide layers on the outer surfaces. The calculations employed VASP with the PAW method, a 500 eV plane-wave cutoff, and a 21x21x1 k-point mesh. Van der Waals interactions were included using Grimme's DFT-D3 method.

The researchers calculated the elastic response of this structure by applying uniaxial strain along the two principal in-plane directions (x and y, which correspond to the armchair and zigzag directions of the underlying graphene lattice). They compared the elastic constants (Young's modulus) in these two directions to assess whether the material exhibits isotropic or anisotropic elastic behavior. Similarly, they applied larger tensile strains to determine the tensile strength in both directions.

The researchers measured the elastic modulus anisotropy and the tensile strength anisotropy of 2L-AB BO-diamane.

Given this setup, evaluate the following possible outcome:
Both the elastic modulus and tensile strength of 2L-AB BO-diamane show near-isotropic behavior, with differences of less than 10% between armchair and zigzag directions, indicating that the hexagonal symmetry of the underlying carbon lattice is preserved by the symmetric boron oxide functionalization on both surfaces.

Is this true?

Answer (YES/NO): NO